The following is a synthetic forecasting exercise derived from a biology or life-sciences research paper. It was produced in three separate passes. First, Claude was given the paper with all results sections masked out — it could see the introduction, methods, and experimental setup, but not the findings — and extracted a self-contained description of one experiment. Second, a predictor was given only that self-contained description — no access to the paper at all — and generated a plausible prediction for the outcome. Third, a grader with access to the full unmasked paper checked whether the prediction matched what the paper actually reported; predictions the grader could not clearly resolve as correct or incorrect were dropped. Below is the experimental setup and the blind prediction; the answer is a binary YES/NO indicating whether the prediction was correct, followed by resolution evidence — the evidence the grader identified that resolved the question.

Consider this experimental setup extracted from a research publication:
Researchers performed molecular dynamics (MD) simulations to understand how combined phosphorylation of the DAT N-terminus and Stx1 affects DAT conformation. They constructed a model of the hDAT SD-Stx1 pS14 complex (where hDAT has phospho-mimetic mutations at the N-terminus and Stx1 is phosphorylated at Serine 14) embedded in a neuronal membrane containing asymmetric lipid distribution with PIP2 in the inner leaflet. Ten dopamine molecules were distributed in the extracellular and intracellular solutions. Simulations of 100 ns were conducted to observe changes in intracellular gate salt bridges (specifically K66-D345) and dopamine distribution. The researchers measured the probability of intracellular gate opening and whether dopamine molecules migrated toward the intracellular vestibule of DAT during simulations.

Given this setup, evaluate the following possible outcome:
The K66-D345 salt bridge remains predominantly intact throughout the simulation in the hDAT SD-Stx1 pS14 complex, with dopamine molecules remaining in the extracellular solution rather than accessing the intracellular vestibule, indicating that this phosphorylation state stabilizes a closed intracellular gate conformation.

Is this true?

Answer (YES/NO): NO